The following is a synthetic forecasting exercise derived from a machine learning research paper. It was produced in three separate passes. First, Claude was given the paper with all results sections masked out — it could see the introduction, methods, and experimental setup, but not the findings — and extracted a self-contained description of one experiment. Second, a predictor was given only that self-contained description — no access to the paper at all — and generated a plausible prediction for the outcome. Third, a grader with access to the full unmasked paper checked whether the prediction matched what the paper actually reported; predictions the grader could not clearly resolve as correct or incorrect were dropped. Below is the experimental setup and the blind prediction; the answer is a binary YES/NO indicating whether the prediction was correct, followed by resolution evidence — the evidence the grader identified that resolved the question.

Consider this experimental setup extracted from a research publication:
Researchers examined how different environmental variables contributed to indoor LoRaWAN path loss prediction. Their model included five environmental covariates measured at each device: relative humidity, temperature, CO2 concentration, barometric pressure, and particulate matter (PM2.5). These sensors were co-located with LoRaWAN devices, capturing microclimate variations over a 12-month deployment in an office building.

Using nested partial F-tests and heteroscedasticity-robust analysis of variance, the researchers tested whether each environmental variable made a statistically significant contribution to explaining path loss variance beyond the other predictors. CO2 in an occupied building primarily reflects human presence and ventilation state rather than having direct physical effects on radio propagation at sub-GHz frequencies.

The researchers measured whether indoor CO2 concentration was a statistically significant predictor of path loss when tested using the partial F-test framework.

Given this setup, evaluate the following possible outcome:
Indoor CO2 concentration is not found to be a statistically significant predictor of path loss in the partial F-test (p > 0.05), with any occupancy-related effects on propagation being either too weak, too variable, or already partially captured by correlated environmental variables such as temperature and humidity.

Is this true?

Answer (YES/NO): NO